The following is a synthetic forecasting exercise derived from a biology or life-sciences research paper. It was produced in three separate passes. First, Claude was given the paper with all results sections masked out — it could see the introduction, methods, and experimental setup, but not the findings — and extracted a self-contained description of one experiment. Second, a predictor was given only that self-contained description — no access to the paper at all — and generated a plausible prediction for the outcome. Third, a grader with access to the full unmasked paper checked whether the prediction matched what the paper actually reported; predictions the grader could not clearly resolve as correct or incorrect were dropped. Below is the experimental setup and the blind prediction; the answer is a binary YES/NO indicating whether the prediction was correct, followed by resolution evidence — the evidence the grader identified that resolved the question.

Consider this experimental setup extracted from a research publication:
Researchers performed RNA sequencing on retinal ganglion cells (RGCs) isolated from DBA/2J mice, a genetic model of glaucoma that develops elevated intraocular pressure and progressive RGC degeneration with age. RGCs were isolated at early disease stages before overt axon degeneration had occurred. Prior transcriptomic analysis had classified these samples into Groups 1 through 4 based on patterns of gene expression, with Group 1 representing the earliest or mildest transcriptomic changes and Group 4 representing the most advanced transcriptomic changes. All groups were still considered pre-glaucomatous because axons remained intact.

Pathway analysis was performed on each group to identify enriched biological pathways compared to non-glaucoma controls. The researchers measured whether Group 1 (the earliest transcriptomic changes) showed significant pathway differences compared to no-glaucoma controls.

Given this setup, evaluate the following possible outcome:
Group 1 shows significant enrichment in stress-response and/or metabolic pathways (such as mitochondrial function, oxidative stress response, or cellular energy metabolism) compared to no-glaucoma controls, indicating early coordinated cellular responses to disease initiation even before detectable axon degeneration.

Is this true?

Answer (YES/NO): NO